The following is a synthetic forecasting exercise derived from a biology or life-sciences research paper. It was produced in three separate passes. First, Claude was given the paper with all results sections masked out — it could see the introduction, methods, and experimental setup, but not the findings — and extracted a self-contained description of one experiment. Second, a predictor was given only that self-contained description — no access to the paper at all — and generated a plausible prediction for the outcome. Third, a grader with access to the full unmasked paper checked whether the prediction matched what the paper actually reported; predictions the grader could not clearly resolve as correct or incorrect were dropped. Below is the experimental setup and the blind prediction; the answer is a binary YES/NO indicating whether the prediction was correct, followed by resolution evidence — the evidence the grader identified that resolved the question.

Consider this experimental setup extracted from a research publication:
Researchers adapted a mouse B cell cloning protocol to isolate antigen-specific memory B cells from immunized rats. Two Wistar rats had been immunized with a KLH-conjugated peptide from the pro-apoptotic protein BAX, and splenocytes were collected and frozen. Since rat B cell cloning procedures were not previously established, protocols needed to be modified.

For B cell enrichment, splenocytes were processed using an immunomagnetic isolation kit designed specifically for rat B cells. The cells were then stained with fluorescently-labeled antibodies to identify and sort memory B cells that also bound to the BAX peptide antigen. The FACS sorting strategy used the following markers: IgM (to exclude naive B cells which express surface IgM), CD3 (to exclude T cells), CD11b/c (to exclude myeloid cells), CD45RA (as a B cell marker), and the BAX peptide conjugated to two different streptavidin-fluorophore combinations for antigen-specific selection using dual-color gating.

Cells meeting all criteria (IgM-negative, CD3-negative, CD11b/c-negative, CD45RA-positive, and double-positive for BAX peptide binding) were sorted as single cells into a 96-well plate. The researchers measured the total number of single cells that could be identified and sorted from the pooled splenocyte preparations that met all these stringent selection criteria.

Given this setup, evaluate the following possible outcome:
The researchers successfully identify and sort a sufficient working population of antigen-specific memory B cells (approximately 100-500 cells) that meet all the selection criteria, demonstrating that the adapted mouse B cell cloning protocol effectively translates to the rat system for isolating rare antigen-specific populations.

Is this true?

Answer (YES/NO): NO